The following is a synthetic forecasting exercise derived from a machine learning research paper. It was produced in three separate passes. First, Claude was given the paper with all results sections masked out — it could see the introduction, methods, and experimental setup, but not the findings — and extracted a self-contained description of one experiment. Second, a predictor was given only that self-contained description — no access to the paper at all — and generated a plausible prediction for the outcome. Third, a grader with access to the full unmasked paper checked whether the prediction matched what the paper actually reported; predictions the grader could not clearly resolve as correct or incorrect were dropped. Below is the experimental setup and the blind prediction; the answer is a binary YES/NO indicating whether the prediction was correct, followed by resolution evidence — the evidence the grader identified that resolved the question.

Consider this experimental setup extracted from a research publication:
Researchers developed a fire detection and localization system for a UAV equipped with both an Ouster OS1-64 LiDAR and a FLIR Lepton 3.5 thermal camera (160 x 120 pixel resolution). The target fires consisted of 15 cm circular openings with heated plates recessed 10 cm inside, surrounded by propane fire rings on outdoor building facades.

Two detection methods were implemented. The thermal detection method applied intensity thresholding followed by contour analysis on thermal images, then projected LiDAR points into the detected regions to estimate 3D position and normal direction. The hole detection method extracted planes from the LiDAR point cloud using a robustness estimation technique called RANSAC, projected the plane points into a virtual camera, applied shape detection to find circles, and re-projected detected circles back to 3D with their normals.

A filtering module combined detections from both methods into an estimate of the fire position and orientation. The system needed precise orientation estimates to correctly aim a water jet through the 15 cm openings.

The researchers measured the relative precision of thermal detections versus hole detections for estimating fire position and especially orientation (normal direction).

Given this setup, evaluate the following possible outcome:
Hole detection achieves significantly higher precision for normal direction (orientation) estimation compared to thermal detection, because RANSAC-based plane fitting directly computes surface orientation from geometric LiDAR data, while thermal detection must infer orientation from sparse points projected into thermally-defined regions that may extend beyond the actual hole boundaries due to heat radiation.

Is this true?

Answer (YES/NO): NO